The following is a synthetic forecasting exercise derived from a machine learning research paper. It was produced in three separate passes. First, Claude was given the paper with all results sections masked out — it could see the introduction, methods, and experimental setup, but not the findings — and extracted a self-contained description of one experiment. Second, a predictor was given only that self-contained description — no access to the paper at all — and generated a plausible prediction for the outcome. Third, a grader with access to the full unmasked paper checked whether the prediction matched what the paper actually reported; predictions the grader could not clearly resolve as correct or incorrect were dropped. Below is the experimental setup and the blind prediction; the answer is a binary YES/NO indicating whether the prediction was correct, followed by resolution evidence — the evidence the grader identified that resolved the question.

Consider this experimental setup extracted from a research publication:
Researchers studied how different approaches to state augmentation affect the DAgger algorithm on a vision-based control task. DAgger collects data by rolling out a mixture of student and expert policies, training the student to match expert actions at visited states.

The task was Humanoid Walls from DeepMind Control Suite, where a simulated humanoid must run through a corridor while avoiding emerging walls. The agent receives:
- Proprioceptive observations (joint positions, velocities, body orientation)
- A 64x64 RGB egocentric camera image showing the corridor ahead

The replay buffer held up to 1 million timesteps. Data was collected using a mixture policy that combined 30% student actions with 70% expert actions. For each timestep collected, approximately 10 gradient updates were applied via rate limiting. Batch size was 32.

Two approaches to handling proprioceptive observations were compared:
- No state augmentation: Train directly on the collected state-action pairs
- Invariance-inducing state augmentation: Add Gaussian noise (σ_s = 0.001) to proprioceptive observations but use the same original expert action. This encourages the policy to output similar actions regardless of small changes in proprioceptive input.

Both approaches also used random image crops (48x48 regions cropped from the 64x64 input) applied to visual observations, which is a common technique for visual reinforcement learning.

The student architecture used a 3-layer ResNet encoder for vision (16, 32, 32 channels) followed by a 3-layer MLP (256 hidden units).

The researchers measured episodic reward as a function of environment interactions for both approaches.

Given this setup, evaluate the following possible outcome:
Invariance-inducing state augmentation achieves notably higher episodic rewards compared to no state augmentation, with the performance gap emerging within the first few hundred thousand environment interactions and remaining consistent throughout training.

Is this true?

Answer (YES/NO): NO